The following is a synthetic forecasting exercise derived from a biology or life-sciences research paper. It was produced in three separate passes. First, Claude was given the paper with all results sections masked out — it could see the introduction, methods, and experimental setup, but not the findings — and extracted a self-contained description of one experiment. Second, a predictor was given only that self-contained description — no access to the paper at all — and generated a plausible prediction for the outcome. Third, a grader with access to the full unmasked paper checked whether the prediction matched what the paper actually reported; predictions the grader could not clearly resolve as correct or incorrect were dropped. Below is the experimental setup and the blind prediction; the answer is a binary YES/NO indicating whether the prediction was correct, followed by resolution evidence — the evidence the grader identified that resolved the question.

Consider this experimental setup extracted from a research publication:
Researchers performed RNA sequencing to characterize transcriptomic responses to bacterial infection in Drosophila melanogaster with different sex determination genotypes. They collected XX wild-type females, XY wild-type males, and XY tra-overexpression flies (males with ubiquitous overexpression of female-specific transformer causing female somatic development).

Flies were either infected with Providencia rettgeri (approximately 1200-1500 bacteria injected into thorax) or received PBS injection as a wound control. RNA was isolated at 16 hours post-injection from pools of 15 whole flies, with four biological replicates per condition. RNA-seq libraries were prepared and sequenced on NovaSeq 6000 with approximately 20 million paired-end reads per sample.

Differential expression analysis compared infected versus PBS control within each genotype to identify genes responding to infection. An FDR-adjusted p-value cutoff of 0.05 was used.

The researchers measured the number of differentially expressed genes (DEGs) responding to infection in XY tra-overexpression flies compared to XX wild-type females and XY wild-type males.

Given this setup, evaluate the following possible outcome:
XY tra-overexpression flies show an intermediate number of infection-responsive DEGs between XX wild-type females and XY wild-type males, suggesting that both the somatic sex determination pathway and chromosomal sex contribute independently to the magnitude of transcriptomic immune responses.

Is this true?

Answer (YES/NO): NO